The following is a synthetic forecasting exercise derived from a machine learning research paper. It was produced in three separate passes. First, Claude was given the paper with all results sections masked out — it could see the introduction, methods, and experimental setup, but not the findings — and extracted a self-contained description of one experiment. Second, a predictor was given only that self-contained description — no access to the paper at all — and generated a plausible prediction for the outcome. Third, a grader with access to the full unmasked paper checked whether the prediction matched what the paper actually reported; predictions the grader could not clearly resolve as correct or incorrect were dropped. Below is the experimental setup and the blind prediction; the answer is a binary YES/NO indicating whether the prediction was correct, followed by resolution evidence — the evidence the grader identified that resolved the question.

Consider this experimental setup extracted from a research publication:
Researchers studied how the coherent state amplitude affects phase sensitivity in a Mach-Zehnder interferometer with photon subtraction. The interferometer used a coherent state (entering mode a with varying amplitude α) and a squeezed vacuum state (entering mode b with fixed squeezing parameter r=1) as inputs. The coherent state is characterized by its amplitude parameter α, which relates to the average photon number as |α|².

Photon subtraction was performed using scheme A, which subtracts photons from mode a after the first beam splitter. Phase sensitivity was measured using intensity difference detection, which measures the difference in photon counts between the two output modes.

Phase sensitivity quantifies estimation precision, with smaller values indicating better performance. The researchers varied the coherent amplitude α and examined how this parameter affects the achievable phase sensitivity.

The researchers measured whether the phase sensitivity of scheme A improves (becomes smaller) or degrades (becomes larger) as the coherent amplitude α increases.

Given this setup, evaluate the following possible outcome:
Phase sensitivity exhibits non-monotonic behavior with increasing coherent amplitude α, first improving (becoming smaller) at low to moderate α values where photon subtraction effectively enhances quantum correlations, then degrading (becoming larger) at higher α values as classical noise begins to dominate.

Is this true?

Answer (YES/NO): NO